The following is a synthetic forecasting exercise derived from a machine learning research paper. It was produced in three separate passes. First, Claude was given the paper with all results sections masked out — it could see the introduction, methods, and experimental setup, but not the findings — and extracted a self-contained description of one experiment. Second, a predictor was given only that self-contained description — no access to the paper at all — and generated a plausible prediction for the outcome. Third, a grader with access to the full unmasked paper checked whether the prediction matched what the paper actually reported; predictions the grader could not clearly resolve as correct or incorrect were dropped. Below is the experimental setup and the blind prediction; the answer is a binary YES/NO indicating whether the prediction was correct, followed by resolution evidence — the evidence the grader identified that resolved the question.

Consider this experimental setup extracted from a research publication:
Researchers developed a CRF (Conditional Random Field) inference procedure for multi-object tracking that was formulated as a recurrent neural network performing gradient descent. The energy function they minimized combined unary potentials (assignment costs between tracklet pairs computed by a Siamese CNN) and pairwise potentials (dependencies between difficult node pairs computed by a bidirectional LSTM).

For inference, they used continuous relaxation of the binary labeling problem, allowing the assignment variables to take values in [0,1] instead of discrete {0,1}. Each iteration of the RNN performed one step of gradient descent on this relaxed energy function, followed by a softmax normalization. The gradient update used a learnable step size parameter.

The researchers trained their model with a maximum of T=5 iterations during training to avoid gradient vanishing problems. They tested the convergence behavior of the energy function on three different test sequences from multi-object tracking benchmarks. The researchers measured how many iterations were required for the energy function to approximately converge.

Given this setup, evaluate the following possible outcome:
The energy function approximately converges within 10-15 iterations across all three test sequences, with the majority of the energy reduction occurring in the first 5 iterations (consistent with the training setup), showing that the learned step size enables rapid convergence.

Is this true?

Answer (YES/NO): NO